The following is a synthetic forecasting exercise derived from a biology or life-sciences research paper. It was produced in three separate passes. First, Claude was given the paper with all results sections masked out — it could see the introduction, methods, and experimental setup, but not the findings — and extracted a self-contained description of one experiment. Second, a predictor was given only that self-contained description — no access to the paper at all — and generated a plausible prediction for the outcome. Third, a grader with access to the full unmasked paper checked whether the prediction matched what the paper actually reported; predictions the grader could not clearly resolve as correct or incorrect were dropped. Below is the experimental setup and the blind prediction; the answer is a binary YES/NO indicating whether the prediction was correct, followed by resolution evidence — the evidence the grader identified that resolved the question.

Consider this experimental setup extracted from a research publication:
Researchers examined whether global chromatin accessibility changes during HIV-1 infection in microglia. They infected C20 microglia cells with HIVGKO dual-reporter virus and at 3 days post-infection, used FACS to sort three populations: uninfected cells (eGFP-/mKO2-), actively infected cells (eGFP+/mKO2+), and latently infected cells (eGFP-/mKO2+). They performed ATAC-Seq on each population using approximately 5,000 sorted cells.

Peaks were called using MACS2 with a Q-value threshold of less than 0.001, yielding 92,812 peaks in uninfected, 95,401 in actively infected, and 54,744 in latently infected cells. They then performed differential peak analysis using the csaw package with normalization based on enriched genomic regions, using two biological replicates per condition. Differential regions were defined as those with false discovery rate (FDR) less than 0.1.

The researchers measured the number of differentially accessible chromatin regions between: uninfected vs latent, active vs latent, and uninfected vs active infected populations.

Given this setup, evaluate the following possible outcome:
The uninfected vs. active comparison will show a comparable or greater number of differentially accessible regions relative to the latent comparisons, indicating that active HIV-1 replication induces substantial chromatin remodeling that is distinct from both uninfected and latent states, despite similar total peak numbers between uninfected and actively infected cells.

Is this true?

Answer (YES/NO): NO